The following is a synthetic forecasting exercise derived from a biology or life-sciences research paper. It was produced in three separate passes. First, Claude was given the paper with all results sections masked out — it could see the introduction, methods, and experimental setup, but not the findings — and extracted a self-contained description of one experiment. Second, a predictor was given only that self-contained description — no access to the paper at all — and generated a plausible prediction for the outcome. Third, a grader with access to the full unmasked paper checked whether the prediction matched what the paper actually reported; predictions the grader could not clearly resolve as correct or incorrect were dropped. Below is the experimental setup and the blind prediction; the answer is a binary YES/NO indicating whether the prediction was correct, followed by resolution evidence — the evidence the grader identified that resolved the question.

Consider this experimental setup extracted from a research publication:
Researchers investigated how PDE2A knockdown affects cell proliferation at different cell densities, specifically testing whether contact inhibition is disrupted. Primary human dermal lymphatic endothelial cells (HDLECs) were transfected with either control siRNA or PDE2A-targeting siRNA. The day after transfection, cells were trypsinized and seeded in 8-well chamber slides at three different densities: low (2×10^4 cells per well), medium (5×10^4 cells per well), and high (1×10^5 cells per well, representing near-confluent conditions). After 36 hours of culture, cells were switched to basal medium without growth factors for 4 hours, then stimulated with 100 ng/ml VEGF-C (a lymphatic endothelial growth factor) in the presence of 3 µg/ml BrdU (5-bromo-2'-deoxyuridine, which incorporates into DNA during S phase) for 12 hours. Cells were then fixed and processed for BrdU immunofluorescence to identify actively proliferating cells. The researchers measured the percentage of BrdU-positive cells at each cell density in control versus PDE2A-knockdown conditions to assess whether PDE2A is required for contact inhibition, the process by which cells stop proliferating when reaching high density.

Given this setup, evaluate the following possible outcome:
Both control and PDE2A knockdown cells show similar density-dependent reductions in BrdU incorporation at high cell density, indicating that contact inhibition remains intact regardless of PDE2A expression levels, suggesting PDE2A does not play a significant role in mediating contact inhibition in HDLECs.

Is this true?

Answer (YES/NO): NO